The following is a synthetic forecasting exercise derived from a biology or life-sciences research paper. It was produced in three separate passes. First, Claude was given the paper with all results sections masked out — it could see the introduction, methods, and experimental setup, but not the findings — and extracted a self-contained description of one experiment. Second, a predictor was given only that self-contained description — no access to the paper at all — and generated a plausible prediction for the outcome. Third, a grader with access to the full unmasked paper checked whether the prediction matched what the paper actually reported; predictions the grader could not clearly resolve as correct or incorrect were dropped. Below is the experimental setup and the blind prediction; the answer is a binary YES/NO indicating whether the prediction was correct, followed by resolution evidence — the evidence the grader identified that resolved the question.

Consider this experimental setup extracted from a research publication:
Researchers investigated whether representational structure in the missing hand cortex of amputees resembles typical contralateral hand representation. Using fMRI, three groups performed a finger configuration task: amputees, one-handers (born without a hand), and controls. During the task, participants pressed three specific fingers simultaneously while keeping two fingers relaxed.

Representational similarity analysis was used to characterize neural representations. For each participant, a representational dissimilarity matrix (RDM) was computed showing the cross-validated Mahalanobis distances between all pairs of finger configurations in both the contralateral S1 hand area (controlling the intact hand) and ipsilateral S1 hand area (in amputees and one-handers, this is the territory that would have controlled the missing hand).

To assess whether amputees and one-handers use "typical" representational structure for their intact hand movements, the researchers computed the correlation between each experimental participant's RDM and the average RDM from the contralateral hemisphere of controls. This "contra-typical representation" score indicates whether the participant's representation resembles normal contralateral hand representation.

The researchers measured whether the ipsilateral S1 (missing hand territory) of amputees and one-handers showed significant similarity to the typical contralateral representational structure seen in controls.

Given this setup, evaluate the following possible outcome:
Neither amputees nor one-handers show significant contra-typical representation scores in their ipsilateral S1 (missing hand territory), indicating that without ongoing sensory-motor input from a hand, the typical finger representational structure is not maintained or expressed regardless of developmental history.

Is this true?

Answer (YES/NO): NO